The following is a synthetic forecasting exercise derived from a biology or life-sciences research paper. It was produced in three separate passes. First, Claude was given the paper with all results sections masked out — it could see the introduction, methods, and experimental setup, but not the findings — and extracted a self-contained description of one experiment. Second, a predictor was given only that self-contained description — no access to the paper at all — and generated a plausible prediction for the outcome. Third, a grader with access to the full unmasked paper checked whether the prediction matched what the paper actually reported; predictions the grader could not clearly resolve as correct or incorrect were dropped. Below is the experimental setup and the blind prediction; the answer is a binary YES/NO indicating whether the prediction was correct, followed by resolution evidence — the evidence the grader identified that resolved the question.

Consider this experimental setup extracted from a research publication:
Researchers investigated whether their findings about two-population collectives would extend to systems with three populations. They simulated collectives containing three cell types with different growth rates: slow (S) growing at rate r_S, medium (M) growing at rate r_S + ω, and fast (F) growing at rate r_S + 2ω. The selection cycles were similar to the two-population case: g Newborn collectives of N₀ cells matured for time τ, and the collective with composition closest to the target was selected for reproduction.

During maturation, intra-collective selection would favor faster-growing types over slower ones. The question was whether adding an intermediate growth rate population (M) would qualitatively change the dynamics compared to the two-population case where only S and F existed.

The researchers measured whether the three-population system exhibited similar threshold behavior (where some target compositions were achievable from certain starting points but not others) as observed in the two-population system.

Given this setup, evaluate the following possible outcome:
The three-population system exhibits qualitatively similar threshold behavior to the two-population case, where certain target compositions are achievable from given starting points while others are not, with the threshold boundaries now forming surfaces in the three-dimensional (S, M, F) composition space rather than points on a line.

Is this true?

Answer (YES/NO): NO